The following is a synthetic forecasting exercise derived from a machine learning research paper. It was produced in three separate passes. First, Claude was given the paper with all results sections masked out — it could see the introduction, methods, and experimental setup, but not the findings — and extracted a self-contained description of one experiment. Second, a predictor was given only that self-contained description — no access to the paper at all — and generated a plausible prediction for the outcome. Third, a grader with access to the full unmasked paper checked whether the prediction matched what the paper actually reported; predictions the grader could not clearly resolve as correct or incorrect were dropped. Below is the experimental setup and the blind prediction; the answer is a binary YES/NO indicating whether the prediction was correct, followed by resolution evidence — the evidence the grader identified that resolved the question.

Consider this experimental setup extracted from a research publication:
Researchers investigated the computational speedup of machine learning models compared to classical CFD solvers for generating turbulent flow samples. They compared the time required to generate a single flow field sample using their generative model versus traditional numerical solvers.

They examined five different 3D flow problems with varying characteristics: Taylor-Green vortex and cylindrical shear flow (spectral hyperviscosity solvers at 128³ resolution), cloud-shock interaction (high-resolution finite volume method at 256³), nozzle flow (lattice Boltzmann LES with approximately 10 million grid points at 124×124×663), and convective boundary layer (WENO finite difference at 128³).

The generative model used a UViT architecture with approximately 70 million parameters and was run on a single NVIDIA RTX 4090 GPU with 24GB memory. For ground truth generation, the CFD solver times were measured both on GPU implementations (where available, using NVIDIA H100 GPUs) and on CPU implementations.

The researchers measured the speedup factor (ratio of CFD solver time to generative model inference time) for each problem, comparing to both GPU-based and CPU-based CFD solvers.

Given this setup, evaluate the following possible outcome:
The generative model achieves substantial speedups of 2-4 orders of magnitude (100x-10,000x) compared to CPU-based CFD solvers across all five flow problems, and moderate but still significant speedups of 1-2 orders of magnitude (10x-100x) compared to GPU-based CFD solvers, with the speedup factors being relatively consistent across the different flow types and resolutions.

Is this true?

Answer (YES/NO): NO